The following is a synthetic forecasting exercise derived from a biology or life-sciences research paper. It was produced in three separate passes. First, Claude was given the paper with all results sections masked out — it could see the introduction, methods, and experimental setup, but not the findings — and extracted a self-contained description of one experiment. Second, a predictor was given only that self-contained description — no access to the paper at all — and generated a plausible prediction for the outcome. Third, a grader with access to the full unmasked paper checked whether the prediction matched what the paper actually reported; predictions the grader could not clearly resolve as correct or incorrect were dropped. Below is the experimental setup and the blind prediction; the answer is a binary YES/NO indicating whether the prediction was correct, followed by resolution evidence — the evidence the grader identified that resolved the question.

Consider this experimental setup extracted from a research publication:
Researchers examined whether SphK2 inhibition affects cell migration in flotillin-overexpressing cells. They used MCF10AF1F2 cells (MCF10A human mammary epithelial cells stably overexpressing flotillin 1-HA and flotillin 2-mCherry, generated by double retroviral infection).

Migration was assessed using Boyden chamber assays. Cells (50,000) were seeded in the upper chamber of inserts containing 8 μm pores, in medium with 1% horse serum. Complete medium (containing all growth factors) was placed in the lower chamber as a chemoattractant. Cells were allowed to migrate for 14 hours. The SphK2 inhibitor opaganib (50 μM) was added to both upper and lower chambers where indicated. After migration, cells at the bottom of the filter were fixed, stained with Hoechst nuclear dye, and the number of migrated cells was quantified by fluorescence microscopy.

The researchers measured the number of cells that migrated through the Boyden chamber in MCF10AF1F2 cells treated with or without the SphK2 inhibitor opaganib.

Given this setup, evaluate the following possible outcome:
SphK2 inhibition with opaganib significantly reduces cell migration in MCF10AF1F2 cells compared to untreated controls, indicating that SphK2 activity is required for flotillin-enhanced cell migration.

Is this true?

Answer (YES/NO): YES